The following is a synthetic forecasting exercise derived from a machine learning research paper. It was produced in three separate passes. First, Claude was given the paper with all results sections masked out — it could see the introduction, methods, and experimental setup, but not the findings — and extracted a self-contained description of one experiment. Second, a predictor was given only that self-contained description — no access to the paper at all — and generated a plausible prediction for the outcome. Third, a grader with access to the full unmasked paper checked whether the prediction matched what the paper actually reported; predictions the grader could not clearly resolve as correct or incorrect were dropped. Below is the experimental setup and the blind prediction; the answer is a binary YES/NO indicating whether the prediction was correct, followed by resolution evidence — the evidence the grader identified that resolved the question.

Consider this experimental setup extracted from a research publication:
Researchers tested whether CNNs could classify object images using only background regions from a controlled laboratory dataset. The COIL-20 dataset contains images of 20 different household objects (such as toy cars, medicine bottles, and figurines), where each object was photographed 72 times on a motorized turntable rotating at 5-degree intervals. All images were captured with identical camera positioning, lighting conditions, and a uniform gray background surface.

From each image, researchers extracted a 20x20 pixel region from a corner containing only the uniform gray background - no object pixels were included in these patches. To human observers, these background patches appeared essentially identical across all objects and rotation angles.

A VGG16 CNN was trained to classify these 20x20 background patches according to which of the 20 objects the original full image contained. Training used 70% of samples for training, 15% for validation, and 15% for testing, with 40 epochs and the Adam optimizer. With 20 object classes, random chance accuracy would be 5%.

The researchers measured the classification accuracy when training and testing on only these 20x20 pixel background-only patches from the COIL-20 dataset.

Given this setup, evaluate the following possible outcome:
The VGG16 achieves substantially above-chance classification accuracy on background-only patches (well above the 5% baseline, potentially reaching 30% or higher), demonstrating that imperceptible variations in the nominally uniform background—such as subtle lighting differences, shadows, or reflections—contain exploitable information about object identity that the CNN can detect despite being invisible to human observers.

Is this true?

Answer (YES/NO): YES